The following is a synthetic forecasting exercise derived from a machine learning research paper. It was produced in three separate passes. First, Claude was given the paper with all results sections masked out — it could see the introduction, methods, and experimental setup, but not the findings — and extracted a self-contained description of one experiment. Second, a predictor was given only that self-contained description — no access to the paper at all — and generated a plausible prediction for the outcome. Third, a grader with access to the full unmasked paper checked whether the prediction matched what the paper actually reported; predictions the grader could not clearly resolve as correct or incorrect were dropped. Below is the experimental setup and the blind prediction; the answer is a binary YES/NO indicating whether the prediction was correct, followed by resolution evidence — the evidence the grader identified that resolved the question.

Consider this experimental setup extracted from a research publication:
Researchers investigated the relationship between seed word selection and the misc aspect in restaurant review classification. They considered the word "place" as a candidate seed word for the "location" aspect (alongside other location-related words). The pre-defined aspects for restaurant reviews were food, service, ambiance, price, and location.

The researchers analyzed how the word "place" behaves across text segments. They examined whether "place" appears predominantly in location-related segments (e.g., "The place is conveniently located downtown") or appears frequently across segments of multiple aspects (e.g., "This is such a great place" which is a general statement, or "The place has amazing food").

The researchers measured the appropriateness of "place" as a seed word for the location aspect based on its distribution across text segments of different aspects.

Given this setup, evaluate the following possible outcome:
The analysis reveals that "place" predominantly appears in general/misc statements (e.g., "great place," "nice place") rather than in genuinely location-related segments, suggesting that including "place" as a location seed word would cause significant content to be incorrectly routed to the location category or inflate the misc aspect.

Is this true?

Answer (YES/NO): NO